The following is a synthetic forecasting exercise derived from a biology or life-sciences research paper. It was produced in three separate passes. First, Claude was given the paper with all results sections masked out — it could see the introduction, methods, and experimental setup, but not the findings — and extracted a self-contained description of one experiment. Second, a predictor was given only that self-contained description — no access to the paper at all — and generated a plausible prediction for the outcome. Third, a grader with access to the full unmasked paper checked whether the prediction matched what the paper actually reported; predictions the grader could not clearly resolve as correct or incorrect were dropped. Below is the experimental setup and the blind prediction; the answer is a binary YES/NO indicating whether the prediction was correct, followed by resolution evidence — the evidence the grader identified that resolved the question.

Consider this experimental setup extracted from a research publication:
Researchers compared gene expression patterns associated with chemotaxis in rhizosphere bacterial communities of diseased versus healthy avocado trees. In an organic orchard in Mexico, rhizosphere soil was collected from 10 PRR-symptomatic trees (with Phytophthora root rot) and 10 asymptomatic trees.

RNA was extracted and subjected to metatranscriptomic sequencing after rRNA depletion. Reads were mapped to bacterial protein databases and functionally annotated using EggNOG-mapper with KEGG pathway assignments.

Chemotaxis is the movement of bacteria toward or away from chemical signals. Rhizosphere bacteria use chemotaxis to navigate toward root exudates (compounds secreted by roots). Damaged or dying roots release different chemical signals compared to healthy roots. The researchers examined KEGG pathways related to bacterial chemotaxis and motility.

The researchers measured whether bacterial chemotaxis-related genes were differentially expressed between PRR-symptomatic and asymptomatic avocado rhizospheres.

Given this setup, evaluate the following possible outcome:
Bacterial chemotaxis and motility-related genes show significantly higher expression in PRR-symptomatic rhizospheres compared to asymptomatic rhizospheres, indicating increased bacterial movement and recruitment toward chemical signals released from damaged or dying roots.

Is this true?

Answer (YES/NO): YES